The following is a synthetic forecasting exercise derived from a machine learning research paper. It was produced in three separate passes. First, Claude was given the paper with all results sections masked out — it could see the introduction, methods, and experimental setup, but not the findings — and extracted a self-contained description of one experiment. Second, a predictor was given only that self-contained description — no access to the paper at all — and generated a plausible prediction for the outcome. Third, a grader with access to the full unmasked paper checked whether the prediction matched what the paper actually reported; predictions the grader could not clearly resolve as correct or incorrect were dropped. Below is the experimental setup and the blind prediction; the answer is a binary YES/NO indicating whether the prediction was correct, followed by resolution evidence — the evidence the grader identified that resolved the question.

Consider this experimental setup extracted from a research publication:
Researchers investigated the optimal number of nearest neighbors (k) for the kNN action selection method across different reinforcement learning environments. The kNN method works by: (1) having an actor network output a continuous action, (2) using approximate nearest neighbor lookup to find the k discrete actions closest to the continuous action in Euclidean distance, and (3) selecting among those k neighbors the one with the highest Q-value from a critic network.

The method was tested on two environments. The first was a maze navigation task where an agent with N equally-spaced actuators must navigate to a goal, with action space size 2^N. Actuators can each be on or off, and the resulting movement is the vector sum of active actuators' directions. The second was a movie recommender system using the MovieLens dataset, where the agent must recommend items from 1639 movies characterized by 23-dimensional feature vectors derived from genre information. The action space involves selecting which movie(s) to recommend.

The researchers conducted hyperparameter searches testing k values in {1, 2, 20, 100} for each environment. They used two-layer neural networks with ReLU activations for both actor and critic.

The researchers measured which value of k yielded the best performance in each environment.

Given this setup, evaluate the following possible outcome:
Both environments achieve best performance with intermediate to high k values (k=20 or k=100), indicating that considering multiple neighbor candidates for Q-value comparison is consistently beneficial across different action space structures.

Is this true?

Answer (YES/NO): NO